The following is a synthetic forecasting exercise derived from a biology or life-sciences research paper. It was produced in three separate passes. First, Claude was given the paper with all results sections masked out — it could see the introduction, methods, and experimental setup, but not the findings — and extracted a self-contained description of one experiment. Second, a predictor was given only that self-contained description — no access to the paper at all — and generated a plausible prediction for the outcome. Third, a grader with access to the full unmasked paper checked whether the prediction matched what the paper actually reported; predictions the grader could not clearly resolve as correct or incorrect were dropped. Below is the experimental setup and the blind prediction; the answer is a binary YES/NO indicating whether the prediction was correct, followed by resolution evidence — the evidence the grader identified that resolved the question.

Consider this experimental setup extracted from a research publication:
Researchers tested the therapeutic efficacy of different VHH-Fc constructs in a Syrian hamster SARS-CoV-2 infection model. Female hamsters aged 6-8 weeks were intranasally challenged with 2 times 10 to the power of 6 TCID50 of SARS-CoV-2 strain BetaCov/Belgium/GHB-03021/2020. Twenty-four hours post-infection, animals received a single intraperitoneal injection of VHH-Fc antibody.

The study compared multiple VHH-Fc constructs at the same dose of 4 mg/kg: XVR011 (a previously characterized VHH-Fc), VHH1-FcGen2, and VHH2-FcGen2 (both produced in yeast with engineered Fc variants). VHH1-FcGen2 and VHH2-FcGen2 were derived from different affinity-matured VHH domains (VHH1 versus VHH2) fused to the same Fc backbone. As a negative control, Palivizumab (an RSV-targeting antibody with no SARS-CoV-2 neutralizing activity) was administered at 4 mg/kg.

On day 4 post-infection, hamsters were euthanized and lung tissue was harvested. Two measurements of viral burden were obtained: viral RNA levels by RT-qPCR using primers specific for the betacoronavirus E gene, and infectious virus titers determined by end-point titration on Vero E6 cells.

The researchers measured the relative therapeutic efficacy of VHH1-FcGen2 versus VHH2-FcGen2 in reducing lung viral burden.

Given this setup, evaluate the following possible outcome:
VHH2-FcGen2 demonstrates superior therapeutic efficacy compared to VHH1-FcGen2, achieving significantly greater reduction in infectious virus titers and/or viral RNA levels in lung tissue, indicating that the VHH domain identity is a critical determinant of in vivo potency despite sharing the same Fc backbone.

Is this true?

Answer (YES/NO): NO